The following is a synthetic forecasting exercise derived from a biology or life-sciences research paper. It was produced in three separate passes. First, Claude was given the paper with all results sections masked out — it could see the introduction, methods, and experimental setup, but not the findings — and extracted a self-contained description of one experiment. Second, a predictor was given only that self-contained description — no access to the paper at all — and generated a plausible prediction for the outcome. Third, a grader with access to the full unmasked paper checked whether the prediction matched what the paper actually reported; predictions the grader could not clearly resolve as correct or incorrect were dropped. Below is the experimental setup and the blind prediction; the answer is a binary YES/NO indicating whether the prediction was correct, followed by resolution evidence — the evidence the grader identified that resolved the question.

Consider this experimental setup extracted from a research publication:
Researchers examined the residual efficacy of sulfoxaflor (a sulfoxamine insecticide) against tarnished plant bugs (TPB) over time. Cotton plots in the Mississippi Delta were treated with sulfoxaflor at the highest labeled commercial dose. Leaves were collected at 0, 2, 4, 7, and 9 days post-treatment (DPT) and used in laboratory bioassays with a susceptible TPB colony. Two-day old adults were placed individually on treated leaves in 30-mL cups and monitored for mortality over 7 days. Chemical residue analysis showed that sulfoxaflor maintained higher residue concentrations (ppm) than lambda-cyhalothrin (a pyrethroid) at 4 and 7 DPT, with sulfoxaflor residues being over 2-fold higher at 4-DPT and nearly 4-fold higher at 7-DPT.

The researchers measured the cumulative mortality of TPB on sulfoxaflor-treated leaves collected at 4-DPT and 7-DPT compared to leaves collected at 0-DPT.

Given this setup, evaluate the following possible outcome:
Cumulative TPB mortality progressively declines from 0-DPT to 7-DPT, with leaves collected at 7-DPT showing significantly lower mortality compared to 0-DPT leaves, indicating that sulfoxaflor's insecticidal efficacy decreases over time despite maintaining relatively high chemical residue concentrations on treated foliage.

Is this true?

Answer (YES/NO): YES